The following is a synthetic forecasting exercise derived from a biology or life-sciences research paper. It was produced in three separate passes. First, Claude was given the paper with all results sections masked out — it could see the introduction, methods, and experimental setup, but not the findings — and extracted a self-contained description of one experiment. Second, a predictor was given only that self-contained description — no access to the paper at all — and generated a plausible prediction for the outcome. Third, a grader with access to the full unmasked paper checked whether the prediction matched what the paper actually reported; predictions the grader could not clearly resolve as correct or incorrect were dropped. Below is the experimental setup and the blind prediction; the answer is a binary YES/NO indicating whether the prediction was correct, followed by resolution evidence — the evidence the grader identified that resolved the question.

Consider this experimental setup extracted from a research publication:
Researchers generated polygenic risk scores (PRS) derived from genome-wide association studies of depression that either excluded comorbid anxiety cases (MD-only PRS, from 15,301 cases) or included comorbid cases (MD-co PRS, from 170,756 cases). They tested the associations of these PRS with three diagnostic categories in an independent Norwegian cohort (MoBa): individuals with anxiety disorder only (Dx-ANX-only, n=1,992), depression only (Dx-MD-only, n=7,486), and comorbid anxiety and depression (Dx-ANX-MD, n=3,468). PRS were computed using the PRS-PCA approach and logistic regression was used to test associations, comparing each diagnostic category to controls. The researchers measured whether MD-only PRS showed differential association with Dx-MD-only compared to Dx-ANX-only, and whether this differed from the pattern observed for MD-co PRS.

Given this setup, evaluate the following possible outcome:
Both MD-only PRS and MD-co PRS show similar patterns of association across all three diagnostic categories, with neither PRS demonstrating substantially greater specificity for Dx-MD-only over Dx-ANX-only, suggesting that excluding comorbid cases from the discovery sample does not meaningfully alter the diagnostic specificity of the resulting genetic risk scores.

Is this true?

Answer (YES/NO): NO